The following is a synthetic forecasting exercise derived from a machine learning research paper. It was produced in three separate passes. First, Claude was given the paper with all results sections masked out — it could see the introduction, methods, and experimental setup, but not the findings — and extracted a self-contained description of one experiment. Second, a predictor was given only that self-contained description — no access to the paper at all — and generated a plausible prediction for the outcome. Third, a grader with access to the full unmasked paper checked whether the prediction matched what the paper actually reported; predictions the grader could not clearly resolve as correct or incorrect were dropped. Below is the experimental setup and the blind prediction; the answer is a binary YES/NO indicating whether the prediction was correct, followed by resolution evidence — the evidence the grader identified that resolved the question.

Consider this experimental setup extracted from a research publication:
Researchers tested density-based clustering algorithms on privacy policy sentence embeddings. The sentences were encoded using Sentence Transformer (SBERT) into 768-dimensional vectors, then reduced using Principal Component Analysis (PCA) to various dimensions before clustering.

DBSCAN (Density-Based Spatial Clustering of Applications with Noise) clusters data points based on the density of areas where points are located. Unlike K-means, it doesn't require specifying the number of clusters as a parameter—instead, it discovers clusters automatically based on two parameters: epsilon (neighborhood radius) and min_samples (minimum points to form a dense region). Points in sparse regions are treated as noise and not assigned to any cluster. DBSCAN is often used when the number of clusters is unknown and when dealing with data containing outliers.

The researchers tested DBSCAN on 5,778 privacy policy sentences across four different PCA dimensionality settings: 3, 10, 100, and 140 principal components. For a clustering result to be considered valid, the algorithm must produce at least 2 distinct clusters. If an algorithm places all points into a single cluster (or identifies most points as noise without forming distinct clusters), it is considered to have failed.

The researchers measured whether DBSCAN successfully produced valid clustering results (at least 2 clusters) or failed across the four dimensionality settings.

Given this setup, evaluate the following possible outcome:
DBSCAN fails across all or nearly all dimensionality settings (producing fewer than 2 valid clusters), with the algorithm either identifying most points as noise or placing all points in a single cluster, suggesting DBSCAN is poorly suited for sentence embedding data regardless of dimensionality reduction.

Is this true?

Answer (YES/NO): YES